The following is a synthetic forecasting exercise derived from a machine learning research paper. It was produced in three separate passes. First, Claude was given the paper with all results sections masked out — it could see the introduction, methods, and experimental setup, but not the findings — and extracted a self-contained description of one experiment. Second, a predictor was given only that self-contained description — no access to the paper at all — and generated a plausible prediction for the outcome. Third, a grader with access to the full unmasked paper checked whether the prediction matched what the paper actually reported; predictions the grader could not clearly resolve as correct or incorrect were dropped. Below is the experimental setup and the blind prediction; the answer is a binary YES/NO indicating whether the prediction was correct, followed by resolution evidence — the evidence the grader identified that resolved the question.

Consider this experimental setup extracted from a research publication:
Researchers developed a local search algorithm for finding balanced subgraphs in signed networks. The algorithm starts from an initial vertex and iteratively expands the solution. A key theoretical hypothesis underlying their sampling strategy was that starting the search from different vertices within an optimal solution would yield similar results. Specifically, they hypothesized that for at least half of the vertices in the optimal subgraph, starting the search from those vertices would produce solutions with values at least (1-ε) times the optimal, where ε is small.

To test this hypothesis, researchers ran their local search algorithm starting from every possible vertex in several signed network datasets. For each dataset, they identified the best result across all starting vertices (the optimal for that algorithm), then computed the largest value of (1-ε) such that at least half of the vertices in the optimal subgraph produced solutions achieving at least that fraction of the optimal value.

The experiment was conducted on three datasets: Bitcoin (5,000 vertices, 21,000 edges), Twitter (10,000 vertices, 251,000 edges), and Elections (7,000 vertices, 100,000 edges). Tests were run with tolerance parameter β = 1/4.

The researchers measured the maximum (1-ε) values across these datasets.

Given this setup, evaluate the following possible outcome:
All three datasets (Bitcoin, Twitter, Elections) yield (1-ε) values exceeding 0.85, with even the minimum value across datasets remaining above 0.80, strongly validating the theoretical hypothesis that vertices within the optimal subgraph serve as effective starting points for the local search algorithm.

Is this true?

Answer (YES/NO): YES